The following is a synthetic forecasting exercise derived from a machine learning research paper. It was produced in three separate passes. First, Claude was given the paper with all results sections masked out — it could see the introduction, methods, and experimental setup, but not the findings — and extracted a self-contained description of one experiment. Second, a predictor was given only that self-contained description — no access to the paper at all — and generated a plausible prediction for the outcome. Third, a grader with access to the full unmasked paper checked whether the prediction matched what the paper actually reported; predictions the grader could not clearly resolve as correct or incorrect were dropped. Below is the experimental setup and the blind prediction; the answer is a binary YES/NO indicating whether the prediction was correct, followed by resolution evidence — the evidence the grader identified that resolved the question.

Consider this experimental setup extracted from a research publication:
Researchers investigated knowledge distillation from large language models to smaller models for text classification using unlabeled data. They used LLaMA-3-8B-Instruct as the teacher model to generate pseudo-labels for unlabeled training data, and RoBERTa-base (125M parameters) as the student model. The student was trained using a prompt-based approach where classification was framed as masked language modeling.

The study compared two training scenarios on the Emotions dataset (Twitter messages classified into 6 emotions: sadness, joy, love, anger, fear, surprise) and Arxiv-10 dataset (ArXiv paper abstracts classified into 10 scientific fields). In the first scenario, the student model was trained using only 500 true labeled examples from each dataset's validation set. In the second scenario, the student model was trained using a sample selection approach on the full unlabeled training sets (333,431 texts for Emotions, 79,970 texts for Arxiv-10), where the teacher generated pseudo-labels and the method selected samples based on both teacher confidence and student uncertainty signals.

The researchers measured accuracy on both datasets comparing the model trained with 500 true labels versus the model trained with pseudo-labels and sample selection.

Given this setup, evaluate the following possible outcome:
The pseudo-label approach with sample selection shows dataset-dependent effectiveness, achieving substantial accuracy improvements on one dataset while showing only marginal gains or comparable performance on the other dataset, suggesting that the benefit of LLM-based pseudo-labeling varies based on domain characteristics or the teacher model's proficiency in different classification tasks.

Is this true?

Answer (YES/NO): NO